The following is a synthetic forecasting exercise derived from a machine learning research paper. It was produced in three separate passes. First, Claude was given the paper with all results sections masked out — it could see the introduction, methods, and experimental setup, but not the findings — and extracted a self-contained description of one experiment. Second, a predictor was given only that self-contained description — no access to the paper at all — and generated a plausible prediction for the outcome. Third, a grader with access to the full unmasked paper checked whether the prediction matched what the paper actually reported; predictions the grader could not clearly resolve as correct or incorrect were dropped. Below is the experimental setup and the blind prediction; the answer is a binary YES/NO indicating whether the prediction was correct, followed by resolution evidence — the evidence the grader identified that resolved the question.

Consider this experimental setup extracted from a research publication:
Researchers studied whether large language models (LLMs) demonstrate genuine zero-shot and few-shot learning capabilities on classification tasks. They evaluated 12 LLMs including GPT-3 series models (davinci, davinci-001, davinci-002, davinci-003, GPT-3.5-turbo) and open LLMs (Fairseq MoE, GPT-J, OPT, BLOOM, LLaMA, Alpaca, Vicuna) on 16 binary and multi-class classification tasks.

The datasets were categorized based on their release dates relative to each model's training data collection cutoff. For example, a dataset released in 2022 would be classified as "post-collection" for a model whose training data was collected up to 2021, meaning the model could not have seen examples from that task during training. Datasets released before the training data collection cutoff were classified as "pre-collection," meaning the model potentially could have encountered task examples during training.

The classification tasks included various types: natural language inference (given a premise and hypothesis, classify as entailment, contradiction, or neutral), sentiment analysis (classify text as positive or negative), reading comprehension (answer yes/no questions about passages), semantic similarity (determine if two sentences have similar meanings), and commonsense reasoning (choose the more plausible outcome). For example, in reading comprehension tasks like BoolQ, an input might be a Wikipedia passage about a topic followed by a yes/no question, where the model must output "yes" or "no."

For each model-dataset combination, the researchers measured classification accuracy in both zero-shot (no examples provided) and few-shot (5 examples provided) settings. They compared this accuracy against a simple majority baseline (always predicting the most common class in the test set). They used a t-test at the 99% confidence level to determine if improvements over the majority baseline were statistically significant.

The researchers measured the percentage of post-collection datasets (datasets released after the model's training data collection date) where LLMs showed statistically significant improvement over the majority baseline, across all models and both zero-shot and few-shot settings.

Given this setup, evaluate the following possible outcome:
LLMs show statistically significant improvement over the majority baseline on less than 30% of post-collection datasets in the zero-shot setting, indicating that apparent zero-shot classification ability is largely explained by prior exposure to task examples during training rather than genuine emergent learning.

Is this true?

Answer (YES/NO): YES